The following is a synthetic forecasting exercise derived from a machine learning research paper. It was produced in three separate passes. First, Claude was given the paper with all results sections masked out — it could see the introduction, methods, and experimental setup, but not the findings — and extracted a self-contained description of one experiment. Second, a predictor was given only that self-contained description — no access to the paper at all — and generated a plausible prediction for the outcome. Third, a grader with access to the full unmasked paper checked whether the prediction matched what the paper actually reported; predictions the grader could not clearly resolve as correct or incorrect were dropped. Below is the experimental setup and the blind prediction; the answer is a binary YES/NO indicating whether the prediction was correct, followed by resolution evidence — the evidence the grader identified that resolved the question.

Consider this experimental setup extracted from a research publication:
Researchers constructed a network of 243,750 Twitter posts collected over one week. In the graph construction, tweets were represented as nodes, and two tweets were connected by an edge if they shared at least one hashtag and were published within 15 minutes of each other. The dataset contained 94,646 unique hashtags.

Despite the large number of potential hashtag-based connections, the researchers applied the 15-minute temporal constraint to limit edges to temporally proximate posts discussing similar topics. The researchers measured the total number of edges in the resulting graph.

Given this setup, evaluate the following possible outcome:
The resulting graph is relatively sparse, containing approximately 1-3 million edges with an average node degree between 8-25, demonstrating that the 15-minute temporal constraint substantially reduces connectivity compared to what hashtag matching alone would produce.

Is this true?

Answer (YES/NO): NO